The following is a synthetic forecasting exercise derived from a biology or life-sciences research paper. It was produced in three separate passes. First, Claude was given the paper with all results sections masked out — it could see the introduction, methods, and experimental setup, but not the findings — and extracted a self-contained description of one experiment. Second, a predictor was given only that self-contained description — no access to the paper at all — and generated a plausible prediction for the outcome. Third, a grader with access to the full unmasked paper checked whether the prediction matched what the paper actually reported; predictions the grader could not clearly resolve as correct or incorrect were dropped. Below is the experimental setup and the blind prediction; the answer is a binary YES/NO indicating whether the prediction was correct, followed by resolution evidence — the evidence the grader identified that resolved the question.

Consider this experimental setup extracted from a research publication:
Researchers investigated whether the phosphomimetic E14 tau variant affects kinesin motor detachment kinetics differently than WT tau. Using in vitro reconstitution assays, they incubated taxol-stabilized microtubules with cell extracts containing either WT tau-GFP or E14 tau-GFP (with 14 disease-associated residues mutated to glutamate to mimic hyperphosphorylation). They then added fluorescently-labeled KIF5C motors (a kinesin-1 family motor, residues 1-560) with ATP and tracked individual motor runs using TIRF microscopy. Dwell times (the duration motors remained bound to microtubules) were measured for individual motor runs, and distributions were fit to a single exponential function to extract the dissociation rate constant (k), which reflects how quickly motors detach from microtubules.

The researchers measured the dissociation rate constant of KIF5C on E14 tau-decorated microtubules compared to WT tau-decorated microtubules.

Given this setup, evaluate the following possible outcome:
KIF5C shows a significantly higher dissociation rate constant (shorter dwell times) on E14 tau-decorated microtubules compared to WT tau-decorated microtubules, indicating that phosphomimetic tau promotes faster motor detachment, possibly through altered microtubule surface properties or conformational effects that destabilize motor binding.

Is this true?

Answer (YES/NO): NO